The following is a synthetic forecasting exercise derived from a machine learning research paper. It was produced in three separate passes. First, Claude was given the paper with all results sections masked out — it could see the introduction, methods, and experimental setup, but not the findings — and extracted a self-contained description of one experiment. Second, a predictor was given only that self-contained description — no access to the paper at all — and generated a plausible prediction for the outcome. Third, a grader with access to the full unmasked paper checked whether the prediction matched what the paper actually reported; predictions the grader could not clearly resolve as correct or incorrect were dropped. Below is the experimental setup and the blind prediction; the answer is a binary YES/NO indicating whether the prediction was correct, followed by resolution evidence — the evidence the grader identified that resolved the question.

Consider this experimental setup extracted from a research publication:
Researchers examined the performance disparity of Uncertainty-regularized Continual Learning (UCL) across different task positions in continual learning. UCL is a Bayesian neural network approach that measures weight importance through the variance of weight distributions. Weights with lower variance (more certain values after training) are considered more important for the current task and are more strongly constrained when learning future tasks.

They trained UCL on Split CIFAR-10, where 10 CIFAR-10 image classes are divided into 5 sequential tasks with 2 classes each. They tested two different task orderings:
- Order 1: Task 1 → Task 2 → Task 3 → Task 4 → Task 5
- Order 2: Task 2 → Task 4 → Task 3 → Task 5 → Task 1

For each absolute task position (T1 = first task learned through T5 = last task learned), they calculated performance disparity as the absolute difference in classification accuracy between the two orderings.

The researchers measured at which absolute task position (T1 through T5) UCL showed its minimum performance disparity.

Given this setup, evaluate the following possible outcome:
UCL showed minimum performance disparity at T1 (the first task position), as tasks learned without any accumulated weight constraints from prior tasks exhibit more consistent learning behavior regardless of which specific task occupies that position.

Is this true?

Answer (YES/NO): NO